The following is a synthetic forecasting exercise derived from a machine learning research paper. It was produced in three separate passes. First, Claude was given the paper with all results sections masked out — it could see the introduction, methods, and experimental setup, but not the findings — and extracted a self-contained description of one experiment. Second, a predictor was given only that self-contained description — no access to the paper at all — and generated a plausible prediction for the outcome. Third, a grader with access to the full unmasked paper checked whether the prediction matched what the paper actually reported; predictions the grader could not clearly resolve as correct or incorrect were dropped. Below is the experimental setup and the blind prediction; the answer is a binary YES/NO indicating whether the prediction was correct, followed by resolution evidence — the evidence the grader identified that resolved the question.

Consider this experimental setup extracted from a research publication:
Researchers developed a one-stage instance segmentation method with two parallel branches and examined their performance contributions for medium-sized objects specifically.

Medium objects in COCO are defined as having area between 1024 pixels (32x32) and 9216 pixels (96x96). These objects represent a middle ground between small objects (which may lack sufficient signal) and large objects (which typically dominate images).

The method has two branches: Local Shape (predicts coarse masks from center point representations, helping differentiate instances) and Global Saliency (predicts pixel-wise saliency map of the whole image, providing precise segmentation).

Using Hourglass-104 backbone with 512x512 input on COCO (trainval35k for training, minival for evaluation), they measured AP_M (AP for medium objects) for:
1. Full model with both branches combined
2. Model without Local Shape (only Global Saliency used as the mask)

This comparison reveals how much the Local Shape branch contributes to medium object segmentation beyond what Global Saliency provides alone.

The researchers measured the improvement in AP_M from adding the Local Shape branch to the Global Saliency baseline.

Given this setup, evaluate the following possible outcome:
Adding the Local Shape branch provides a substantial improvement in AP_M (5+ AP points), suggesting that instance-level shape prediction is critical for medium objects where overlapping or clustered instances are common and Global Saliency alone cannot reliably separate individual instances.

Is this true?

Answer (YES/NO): YES